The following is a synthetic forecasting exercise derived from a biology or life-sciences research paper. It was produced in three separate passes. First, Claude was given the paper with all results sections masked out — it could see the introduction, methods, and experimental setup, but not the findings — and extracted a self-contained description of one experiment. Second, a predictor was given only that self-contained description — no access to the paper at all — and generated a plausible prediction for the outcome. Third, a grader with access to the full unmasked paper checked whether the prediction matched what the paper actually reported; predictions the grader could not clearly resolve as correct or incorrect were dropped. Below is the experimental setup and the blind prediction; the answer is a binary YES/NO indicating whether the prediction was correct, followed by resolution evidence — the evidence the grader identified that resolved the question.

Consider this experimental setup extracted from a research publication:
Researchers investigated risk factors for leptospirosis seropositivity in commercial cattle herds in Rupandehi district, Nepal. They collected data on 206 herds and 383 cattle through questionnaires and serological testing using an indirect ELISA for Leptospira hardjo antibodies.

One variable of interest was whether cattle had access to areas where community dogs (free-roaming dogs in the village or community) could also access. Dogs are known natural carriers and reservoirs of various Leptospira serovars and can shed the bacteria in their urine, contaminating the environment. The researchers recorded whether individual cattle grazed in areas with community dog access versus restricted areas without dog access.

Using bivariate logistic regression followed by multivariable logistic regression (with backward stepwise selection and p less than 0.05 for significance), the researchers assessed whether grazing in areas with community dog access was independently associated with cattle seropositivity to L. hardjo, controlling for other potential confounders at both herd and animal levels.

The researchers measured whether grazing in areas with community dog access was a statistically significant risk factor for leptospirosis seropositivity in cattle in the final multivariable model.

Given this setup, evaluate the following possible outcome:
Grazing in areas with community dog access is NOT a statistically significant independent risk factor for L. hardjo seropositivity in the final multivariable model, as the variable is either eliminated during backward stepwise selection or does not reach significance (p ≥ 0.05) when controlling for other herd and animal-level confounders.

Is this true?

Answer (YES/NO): NO